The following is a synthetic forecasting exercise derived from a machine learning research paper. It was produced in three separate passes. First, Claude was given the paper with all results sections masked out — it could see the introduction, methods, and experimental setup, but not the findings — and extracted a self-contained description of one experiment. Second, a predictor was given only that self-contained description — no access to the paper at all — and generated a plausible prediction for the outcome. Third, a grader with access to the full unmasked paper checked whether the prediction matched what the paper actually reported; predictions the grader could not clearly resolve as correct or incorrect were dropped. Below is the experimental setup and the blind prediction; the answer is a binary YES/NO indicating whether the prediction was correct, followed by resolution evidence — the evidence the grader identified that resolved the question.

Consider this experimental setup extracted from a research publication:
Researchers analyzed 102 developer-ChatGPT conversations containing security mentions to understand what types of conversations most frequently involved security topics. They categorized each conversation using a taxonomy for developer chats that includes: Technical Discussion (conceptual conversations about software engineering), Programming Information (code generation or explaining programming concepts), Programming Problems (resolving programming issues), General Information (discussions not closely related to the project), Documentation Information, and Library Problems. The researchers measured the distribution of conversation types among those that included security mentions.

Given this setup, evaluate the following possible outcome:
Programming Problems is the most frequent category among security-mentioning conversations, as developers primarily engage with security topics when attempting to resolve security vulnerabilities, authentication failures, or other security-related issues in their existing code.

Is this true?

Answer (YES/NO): NO